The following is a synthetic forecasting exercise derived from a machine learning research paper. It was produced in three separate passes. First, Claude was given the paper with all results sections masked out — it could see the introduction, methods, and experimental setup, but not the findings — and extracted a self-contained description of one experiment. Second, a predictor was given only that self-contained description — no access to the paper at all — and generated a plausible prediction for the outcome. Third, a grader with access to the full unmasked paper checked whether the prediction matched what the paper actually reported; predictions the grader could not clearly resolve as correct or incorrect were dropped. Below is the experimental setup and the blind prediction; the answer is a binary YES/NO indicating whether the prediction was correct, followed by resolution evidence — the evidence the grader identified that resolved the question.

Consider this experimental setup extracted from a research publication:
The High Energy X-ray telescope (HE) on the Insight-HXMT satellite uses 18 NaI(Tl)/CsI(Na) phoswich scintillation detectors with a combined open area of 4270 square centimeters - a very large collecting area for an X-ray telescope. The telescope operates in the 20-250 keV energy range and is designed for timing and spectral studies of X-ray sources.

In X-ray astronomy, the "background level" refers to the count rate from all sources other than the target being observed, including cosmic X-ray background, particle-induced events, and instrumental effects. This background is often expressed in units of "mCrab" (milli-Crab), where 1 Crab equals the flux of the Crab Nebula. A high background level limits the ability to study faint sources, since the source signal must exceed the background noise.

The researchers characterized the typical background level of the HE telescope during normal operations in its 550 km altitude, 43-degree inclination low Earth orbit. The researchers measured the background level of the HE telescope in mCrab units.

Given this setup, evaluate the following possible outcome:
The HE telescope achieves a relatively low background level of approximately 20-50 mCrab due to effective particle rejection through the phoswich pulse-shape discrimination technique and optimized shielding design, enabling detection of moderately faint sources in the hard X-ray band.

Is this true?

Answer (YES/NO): NO